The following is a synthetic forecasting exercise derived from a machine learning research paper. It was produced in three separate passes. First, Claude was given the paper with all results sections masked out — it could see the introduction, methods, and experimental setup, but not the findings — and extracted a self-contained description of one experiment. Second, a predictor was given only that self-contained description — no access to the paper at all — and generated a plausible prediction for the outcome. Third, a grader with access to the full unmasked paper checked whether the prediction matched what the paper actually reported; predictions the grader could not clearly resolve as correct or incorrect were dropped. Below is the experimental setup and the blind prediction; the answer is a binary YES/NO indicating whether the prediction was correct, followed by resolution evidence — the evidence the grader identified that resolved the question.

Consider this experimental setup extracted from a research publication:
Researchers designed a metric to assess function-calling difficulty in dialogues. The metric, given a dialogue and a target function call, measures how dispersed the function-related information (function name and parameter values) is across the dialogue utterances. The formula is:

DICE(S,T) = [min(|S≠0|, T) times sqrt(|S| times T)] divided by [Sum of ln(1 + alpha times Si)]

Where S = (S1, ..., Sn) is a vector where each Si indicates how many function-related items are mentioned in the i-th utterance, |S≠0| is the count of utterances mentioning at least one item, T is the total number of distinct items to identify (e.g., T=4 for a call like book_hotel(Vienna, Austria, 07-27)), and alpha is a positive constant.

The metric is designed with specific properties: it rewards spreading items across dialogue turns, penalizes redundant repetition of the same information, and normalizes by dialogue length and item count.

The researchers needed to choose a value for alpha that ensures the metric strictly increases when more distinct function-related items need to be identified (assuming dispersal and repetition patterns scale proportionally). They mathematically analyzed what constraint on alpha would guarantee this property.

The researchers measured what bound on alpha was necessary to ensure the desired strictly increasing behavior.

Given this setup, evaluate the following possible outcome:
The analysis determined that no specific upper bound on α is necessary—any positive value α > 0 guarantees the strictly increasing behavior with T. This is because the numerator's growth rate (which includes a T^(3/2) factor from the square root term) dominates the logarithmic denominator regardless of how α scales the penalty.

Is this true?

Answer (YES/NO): NO